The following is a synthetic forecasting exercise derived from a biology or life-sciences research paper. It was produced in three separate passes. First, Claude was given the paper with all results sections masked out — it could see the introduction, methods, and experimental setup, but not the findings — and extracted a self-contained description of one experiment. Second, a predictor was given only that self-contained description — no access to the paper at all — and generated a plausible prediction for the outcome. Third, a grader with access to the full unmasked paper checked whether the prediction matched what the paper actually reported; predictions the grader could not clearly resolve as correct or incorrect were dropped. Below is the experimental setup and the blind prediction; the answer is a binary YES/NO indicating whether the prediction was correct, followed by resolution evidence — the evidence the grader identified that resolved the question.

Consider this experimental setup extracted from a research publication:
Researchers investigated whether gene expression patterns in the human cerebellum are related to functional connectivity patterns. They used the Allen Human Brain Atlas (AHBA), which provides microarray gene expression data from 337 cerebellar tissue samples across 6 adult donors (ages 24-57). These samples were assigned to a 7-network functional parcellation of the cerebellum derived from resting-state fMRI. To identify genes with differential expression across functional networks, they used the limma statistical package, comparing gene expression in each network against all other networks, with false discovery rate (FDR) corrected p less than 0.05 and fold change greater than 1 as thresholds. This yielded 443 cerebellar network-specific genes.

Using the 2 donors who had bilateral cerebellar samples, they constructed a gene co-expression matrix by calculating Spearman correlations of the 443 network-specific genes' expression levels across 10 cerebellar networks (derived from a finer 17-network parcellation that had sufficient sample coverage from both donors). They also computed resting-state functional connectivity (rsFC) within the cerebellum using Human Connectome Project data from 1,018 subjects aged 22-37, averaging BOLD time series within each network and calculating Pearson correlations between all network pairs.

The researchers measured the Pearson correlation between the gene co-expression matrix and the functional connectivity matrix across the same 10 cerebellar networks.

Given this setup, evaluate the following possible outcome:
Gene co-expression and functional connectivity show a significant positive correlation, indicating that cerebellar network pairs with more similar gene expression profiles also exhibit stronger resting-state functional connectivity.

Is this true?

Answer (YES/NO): YES